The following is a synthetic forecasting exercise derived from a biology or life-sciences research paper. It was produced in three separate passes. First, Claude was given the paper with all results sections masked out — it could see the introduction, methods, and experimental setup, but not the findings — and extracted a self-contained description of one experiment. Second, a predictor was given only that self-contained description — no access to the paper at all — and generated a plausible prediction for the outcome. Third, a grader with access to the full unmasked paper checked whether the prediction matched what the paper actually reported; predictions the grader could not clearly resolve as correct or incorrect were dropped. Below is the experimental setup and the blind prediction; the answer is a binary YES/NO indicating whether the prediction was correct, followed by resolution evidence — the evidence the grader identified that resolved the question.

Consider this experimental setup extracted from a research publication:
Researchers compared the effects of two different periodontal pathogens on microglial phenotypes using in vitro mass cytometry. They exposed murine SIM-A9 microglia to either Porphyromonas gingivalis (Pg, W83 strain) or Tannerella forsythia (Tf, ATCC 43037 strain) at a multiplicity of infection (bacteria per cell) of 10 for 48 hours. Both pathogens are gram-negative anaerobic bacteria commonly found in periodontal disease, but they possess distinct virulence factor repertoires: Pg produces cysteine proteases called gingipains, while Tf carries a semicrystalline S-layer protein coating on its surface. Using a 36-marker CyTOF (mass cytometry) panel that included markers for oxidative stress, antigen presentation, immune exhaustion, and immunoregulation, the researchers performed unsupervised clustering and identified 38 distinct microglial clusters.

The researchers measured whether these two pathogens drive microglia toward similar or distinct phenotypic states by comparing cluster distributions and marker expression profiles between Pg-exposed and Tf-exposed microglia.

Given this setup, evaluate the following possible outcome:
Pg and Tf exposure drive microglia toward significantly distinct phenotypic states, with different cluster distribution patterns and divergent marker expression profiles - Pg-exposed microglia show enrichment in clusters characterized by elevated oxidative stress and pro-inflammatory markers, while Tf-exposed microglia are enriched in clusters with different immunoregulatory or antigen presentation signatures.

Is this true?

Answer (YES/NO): YES